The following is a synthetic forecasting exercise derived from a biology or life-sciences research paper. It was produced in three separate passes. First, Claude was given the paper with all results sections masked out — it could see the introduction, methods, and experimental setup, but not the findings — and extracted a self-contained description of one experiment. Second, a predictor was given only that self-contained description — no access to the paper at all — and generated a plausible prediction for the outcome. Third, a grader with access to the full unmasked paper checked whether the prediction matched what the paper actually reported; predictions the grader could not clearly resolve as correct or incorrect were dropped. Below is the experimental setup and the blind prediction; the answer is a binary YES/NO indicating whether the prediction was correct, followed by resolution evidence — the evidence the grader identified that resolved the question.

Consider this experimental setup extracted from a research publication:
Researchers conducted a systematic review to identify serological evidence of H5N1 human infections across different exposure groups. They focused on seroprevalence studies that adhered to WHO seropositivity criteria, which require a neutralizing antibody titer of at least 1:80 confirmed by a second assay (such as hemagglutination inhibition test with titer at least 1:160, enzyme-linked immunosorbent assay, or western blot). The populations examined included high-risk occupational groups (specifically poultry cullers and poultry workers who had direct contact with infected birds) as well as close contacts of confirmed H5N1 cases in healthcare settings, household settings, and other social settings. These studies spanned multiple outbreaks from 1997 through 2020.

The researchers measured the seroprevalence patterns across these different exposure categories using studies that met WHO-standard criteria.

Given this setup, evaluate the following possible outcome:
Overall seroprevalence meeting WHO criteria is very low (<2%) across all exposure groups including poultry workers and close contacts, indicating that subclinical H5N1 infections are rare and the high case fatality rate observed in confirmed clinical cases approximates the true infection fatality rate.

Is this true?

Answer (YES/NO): NO